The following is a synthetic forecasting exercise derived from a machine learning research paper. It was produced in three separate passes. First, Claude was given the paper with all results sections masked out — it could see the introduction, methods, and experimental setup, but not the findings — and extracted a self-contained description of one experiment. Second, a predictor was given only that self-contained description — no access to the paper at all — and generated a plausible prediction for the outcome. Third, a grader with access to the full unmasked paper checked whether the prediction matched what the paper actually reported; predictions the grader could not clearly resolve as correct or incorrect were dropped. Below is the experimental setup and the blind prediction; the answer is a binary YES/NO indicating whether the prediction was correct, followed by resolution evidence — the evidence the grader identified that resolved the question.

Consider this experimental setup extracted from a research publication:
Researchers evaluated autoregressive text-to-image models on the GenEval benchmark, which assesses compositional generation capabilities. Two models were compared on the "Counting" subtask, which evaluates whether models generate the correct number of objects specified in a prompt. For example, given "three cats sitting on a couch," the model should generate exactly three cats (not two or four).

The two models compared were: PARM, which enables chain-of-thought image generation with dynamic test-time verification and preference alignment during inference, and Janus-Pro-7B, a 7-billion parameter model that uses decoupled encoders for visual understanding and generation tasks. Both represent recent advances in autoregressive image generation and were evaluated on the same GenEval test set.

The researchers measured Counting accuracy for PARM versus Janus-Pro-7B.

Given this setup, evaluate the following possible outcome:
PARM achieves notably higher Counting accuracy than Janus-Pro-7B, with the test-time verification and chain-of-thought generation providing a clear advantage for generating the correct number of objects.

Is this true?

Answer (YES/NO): YES